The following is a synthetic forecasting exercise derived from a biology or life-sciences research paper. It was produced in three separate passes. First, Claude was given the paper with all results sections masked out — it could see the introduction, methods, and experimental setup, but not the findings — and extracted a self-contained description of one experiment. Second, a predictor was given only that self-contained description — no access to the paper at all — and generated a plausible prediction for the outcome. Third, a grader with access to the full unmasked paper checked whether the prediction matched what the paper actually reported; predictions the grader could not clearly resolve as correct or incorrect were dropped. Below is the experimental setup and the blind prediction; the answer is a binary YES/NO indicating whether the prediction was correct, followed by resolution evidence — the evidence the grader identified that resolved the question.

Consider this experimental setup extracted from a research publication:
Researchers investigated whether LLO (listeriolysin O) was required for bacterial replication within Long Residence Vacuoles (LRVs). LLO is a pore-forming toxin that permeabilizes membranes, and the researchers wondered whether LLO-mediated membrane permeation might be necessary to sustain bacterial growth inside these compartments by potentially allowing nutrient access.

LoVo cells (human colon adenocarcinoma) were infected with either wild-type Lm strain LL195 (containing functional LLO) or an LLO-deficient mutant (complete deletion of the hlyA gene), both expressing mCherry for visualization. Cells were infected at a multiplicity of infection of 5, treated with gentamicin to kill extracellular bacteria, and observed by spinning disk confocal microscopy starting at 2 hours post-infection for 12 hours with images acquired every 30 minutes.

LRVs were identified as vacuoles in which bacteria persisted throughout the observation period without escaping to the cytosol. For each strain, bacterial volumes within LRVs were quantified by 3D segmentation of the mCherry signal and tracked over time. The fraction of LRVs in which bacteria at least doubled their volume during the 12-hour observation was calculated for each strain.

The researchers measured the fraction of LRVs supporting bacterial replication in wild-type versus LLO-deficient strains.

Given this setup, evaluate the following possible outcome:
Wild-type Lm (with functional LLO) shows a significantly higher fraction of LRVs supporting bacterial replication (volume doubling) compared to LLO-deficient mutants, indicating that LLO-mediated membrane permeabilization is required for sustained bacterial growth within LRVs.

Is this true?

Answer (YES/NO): YES